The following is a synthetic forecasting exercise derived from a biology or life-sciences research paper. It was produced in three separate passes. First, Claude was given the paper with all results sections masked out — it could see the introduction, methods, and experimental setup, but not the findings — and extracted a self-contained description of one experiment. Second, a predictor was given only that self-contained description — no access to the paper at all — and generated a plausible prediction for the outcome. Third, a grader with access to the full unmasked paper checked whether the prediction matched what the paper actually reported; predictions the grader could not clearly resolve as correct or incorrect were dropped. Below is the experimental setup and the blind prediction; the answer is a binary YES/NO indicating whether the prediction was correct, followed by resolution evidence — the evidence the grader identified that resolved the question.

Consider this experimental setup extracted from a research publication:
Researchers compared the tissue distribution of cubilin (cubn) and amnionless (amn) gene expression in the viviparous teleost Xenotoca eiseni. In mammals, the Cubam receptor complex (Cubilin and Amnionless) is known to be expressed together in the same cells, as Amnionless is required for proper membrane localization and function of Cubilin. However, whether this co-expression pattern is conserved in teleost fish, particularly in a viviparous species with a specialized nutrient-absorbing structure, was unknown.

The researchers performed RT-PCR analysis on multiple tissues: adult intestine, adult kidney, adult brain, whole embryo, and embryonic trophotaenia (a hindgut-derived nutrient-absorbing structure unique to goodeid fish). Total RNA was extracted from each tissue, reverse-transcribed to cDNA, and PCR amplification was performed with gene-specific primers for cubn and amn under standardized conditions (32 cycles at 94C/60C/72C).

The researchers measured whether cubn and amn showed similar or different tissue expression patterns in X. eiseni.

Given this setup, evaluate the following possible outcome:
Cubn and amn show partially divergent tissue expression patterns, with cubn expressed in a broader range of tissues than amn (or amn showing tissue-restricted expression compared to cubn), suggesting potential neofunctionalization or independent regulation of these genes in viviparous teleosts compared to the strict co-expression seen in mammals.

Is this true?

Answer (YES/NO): NO